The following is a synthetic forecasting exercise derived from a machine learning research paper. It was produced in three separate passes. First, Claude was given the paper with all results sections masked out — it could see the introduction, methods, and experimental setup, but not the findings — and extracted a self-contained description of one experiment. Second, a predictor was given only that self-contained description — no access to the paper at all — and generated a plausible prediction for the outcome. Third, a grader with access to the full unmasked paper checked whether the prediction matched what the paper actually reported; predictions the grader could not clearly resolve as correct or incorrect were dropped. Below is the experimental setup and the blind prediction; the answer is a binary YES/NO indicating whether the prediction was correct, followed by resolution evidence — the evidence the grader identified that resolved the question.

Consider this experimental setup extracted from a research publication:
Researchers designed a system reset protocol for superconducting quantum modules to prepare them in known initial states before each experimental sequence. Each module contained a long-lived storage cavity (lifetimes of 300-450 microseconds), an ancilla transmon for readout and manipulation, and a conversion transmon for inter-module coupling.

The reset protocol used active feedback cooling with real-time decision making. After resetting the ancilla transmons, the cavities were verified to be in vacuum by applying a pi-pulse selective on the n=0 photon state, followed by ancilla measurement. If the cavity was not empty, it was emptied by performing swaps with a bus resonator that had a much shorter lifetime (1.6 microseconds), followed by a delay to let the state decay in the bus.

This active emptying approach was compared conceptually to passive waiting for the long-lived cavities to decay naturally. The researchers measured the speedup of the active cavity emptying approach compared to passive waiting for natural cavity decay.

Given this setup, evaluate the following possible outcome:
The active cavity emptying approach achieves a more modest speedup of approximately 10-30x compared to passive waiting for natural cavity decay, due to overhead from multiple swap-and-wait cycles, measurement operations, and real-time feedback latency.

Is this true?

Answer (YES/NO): NO